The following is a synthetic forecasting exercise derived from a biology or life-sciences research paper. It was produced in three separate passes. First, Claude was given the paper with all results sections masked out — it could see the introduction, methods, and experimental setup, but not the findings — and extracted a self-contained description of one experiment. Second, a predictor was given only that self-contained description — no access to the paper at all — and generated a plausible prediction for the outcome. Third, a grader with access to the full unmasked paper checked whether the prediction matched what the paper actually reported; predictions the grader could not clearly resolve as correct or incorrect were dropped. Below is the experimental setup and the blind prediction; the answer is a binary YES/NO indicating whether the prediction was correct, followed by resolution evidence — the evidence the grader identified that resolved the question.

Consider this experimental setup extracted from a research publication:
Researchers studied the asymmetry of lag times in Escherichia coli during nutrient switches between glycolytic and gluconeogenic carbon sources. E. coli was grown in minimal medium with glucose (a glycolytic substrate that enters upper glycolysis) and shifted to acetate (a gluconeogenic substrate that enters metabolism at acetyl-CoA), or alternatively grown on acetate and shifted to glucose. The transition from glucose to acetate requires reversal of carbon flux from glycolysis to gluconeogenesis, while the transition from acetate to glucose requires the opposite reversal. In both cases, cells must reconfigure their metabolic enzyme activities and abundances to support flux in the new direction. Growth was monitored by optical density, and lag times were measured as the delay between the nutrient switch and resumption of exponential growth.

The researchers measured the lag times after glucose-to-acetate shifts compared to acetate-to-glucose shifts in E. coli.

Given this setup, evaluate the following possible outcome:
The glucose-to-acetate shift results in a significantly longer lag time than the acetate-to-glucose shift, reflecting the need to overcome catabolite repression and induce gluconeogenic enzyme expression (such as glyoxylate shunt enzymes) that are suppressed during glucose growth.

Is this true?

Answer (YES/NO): NO